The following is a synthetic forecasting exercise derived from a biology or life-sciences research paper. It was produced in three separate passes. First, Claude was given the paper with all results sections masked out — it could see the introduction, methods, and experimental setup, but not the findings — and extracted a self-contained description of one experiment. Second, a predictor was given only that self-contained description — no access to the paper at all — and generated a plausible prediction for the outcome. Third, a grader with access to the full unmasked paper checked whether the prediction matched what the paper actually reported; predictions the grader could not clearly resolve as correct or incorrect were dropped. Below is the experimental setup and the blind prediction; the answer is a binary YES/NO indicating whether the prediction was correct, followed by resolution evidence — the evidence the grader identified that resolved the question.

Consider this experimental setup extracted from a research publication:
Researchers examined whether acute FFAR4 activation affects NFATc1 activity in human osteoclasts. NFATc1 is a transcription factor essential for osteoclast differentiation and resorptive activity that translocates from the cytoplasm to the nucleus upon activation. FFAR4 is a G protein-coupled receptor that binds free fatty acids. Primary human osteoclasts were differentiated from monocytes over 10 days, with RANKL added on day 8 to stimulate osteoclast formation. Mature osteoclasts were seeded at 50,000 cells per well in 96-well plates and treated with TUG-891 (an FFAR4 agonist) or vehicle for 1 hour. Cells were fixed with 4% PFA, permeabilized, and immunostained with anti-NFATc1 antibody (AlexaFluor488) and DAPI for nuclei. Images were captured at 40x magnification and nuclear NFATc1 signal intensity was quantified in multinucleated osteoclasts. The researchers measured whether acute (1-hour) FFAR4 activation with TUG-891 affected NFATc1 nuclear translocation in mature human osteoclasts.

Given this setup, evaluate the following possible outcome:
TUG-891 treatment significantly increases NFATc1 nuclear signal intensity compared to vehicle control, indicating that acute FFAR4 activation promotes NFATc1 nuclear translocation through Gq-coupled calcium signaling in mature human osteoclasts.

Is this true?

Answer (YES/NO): NO